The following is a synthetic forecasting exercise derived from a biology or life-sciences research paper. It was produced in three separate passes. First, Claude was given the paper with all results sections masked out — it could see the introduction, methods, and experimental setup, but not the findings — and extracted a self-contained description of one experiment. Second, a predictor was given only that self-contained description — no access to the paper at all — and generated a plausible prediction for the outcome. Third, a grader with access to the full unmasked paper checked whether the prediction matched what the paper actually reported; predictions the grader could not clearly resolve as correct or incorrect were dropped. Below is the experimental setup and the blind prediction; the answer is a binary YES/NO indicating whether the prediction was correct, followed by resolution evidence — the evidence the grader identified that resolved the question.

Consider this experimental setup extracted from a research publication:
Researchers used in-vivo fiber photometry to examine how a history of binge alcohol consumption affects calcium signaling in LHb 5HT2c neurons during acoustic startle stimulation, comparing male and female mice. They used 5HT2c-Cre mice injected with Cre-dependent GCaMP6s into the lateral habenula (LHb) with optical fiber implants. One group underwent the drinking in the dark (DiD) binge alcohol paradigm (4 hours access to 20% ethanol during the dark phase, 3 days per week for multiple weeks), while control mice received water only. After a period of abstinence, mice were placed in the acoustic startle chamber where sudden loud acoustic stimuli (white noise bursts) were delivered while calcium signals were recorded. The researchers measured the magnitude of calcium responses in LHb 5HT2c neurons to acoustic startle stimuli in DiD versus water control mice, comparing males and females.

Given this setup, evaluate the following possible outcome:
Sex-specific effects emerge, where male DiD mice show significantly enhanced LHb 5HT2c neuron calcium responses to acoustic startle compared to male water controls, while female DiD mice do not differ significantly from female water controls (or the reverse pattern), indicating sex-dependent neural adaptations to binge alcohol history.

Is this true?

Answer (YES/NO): YES